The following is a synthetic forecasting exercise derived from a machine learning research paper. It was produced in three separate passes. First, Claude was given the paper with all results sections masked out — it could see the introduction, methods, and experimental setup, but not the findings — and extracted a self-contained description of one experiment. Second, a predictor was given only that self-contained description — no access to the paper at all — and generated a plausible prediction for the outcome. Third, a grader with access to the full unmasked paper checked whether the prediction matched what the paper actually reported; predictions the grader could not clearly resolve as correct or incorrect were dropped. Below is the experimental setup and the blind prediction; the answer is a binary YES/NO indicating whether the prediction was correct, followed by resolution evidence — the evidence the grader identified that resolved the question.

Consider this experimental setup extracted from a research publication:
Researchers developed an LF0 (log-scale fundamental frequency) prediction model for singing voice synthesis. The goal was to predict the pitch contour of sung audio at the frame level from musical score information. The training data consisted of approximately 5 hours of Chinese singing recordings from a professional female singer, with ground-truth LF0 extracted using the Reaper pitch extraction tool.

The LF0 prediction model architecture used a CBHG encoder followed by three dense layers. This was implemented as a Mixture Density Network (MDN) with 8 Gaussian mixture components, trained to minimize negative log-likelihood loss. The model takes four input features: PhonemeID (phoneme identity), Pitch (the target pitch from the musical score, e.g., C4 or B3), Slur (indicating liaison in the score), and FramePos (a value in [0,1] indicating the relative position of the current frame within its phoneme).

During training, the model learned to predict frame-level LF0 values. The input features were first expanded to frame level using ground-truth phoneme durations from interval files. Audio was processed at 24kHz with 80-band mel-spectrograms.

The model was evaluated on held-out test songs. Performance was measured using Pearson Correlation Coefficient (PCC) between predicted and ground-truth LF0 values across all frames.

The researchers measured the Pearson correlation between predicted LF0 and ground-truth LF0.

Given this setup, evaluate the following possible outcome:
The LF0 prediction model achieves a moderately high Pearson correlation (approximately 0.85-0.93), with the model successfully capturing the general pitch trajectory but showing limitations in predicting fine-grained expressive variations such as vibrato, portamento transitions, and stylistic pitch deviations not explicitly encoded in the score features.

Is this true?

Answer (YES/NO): YES